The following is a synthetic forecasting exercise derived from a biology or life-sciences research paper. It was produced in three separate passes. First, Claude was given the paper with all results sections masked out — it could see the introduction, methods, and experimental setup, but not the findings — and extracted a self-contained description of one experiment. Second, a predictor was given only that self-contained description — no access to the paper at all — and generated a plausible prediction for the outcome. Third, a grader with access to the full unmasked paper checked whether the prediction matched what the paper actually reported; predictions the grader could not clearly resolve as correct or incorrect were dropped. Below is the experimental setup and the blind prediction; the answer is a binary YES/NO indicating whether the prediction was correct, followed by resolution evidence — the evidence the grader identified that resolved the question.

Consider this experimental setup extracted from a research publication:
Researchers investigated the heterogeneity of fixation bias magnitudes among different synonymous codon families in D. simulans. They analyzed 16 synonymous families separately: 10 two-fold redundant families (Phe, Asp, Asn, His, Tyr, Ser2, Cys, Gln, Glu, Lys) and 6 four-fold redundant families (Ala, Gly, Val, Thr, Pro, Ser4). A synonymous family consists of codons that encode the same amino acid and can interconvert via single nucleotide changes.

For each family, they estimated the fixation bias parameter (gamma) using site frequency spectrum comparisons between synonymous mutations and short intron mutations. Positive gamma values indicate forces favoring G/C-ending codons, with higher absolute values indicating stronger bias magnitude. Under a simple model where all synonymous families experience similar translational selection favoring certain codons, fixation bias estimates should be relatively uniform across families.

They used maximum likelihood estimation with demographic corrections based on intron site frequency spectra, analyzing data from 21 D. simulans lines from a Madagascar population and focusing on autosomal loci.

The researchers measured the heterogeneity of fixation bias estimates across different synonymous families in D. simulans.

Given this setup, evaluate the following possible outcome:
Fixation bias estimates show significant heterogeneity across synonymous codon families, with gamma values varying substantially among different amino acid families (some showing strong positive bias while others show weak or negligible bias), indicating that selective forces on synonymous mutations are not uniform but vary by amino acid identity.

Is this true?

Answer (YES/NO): YES